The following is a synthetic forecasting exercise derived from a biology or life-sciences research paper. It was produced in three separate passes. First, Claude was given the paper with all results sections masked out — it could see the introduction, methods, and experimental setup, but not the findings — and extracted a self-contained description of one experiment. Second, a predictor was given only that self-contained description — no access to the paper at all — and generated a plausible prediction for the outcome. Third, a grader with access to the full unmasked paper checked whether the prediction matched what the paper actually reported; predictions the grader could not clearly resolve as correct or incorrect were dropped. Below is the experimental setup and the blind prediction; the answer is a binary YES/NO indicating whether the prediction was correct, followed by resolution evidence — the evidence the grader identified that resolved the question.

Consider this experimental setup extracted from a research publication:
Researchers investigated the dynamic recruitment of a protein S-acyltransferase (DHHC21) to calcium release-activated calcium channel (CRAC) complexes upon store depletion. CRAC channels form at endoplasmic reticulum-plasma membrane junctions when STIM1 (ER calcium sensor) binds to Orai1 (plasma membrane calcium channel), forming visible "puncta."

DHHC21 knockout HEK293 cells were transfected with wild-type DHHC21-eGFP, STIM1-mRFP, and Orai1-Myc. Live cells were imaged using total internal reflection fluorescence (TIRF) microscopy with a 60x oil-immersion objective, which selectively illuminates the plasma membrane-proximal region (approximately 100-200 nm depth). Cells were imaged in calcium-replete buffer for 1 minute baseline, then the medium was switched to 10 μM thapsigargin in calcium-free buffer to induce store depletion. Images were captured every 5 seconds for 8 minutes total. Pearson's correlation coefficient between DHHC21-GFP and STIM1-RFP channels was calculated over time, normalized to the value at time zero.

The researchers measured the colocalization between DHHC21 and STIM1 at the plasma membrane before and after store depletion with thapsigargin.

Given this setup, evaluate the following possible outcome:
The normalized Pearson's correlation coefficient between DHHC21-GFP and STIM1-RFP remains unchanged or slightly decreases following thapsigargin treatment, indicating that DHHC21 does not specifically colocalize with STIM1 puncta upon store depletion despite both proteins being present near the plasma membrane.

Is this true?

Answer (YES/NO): NO